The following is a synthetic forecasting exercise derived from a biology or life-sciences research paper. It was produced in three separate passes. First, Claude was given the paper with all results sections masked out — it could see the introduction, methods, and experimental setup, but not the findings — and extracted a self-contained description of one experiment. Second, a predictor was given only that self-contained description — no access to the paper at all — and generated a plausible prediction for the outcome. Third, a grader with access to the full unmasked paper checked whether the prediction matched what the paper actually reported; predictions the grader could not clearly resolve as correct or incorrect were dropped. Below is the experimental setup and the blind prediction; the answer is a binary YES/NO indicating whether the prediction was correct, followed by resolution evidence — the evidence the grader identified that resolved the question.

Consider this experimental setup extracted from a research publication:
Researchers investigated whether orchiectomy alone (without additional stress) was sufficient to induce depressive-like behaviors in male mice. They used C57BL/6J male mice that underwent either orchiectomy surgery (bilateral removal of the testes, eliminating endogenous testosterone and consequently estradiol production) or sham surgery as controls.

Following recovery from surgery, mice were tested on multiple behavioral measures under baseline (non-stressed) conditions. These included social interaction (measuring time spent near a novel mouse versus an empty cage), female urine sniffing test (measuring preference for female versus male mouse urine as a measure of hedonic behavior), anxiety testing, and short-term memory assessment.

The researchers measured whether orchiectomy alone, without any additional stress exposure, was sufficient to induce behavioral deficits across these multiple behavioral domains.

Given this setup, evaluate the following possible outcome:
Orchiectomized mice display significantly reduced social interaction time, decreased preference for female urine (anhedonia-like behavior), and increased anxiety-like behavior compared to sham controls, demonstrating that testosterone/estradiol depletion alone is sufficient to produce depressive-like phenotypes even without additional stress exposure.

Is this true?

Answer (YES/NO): NO